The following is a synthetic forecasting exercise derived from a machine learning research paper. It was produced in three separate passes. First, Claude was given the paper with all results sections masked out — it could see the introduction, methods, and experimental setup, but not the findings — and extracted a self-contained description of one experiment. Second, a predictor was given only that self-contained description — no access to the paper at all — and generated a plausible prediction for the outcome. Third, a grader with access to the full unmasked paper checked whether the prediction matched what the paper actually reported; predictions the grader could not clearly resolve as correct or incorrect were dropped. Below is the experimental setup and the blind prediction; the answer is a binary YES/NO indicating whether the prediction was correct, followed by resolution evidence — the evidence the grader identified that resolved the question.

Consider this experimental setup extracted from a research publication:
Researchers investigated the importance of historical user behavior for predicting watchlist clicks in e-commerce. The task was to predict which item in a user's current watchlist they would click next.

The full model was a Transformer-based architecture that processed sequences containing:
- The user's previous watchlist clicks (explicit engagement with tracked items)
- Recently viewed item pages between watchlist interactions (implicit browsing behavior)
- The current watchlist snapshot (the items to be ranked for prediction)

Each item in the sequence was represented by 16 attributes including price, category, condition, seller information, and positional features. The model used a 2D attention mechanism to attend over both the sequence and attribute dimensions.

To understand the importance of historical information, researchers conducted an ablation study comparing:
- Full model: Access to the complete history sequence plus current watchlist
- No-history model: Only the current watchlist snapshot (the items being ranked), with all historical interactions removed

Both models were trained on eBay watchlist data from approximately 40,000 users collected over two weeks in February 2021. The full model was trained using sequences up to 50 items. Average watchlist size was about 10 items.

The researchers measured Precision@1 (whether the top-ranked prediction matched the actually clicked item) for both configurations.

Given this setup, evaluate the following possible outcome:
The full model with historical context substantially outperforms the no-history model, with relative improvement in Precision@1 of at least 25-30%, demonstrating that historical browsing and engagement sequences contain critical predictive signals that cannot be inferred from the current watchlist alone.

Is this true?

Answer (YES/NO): YES